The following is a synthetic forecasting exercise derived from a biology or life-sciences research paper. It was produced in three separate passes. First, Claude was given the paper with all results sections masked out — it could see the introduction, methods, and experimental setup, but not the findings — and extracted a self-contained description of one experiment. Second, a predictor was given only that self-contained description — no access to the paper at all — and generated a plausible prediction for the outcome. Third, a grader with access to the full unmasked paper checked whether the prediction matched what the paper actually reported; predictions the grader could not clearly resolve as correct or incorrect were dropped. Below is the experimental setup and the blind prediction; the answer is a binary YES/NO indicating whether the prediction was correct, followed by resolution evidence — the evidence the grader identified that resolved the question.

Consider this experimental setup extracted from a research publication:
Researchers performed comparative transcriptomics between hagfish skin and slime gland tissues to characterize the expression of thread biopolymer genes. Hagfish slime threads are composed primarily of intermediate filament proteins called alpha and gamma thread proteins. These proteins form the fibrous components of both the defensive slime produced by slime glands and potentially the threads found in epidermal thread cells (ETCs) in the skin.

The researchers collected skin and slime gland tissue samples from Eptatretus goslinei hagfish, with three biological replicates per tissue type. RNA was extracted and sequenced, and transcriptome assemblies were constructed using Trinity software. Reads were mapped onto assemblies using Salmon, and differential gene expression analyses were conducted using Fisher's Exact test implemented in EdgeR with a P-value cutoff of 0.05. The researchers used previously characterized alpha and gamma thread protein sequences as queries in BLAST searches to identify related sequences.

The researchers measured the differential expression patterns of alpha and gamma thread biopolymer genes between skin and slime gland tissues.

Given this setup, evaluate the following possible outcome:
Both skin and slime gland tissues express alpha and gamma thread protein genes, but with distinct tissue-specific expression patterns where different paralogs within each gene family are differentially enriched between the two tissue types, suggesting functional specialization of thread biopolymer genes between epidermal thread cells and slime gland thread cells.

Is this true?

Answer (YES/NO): NO